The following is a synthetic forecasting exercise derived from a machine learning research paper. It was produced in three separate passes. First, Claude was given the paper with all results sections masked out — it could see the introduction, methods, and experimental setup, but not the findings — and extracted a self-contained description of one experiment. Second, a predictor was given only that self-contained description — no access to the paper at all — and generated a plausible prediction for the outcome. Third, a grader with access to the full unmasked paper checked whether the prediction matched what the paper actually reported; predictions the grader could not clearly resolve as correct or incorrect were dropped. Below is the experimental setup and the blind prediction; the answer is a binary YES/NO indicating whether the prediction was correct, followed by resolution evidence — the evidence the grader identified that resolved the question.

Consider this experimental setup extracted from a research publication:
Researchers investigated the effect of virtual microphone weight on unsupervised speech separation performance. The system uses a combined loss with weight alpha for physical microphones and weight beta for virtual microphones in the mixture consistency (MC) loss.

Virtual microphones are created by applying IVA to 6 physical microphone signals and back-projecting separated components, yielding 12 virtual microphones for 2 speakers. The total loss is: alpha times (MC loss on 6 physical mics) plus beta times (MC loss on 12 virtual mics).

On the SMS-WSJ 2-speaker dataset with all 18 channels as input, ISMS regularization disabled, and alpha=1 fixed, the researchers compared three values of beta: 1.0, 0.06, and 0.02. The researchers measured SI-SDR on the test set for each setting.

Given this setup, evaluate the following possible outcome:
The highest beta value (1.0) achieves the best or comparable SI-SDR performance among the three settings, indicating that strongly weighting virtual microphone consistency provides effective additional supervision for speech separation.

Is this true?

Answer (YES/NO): NO